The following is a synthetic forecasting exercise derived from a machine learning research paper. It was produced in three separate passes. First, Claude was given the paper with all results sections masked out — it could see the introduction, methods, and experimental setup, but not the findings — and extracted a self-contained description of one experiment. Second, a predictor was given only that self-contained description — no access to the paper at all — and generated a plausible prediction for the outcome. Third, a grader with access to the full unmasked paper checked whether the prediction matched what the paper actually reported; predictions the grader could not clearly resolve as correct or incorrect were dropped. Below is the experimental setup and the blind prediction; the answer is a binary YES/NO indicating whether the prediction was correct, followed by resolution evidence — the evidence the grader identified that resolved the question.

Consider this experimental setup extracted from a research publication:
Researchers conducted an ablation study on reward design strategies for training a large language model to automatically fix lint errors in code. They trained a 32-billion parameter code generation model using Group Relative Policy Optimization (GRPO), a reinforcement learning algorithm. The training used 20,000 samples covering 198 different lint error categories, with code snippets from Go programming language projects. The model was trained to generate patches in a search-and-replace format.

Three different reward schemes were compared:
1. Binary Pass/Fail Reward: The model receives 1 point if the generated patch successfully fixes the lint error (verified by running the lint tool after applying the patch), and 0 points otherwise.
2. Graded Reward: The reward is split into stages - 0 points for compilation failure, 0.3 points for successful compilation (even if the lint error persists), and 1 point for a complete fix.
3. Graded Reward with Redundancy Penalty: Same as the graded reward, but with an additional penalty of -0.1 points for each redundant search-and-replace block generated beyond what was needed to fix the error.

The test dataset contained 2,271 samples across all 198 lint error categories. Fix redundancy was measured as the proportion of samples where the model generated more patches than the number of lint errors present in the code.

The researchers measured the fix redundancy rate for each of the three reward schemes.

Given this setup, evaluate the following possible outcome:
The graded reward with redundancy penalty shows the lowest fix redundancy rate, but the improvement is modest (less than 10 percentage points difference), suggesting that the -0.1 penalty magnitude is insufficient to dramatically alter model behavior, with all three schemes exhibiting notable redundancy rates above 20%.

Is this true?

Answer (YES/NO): NO